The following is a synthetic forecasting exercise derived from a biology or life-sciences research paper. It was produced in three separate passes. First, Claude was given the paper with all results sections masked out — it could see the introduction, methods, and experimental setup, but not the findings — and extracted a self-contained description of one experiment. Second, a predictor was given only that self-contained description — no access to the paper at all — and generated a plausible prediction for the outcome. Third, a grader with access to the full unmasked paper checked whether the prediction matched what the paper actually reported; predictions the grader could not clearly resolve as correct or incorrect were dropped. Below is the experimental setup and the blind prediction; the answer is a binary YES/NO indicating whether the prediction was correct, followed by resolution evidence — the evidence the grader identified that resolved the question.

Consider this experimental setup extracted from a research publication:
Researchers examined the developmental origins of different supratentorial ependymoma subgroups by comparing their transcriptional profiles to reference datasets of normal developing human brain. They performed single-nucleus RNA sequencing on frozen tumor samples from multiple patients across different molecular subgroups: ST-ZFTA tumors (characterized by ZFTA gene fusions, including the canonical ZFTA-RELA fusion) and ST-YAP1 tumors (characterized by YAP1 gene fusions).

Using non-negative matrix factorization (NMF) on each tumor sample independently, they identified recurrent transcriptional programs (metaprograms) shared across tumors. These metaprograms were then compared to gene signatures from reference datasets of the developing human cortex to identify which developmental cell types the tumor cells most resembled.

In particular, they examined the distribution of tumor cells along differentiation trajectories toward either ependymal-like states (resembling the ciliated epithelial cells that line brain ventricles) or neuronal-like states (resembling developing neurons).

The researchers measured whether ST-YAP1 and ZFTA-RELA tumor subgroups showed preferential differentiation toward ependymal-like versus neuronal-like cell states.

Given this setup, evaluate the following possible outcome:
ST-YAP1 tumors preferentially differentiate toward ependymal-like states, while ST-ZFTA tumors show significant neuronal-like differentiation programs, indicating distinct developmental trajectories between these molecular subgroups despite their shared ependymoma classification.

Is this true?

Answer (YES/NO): YES